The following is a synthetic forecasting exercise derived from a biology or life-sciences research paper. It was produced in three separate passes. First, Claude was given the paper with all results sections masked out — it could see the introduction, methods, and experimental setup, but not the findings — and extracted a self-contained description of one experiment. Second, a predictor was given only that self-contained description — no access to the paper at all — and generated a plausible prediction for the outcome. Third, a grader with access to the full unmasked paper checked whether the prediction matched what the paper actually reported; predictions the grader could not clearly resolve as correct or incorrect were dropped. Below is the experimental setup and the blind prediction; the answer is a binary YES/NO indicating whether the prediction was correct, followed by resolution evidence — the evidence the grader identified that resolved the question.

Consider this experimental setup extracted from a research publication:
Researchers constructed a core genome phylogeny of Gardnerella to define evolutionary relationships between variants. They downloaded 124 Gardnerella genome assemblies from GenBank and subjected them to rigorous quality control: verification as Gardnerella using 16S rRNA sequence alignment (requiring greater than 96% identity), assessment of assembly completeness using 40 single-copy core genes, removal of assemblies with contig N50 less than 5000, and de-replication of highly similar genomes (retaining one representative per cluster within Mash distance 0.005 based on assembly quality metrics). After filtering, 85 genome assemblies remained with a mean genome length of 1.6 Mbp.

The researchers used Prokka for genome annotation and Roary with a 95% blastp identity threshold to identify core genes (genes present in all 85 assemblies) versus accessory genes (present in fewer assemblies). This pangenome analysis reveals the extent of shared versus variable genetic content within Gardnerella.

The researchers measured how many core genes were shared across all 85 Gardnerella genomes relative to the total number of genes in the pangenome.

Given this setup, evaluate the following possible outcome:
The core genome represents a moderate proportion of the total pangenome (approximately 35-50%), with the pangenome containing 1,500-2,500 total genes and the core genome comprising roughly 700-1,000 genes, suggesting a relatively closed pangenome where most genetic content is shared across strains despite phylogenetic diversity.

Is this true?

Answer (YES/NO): NO